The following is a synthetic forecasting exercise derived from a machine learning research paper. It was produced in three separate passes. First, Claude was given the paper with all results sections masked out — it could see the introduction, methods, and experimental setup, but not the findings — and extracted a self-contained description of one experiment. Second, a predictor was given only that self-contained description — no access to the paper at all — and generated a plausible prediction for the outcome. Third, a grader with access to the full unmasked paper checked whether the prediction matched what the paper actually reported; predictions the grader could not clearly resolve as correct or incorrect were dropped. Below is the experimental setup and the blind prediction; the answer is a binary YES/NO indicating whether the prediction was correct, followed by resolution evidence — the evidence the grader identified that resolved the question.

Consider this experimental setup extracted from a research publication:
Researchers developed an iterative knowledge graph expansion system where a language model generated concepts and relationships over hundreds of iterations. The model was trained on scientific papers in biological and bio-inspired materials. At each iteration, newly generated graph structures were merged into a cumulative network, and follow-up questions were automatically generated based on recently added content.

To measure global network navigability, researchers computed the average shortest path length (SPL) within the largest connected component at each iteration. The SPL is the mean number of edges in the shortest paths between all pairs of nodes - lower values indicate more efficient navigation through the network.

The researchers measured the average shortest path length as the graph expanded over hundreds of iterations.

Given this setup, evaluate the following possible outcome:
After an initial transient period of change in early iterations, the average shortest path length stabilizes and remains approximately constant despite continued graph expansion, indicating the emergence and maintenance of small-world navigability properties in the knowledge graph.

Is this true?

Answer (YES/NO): YES